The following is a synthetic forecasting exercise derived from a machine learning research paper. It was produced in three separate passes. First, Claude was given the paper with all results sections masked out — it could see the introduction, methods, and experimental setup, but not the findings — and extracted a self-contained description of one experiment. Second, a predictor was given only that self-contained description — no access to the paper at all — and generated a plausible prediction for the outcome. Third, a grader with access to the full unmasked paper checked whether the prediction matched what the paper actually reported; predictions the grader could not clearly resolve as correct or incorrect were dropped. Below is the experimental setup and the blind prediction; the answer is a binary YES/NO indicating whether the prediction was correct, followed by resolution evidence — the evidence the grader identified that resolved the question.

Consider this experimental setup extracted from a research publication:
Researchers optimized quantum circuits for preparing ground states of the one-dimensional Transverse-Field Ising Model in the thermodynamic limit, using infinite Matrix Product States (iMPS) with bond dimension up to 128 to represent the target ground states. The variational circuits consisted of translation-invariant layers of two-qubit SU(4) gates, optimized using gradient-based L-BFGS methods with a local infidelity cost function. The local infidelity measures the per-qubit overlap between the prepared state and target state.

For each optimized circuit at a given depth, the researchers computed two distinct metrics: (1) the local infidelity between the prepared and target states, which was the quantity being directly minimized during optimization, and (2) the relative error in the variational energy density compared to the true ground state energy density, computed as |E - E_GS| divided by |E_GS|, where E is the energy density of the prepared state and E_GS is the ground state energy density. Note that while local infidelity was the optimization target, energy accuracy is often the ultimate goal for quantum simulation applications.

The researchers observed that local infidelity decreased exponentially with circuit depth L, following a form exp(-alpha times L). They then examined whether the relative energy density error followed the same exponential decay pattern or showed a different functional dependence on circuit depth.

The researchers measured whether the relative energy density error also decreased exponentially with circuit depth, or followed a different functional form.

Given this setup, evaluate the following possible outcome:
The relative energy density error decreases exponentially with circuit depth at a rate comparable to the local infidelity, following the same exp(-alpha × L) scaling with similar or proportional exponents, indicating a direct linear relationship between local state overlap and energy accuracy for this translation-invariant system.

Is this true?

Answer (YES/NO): YES